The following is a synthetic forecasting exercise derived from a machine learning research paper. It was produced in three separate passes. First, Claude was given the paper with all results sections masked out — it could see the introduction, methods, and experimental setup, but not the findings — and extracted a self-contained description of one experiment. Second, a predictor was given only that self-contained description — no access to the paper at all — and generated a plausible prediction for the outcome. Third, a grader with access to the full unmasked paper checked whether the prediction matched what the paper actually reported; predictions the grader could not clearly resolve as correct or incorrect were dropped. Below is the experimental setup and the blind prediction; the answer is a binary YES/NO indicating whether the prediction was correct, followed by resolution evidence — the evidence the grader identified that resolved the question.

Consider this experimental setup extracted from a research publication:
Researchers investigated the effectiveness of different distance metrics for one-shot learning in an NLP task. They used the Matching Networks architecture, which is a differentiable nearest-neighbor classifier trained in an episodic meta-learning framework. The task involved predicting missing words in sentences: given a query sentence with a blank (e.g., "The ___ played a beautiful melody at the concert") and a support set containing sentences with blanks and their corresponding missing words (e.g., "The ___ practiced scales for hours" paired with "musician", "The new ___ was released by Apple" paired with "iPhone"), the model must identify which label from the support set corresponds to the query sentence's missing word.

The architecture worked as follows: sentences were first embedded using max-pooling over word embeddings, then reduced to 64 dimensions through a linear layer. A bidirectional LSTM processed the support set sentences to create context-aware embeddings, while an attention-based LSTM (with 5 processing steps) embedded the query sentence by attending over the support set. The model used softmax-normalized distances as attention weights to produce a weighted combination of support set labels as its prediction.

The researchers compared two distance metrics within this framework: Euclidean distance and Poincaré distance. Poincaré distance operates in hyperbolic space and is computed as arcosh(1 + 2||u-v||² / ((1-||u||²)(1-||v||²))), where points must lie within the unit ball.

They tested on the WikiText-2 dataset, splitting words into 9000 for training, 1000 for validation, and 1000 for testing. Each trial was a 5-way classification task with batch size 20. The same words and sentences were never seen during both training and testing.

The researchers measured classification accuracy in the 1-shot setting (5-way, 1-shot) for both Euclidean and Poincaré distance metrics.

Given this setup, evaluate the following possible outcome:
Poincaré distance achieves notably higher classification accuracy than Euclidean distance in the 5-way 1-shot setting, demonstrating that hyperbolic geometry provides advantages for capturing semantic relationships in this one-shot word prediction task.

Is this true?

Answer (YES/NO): NO